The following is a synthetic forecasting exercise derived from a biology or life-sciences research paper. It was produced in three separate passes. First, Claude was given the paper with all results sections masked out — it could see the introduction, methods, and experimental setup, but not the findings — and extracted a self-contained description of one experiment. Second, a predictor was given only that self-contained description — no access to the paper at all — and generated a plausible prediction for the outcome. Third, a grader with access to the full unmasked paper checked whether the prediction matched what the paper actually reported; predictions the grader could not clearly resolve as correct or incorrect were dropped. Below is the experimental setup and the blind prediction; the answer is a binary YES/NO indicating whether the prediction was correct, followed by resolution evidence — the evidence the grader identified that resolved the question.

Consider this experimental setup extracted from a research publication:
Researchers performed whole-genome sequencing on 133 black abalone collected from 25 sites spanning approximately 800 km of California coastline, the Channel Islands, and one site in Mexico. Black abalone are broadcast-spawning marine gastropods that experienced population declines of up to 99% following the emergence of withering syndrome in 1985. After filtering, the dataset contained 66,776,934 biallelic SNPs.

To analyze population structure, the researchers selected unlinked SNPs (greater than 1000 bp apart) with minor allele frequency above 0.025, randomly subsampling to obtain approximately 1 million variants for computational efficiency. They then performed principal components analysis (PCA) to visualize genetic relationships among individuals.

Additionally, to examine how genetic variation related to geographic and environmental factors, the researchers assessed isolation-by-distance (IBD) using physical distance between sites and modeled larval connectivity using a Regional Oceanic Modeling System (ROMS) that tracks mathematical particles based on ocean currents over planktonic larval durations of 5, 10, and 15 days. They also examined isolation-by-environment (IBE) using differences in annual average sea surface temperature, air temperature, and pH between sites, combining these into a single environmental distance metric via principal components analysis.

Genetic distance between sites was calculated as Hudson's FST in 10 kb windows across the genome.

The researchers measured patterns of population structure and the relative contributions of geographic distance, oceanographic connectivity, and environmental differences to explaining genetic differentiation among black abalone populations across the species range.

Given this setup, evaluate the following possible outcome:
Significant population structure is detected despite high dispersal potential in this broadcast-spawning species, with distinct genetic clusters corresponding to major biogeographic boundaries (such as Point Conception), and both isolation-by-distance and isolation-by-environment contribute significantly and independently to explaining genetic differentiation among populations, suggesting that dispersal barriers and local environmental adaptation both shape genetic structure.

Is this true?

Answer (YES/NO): NO